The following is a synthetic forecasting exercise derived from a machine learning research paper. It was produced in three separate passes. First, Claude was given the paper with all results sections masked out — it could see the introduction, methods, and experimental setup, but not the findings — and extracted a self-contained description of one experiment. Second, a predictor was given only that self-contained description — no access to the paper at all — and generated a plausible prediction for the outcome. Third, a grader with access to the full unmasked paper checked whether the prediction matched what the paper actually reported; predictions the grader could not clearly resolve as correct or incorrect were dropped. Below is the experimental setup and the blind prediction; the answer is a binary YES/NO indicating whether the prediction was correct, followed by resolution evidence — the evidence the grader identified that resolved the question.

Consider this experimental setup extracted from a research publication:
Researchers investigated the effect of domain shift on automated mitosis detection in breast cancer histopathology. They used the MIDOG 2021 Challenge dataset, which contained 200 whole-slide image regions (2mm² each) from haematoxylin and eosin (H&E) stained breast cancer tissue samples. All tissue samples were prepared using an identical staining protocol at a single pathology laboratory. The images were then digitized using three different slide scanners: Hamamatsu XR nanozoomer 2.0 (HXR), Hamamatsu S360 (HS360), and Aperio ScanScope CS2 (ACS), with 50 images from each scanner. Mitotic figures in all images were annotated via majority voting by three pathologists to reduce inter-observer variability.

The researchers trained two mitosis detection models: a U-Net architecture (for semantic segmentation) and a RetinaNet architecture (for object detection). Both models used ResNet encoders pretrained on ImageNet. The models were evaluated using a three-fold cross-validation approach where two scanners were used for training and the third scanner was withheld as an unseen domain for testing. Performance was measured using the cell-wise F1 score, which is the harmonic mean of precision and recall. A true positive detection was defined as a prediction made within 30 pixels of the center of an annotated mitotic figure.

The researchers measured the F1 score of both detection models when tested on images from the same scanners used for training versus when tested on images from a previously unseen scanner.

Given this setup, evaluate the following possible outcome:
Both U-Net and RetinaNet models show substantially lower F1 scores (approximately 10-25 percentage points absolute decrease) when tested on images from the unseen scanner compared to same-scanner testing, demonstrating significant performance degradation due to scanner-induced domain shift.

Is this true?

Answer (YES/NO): NO